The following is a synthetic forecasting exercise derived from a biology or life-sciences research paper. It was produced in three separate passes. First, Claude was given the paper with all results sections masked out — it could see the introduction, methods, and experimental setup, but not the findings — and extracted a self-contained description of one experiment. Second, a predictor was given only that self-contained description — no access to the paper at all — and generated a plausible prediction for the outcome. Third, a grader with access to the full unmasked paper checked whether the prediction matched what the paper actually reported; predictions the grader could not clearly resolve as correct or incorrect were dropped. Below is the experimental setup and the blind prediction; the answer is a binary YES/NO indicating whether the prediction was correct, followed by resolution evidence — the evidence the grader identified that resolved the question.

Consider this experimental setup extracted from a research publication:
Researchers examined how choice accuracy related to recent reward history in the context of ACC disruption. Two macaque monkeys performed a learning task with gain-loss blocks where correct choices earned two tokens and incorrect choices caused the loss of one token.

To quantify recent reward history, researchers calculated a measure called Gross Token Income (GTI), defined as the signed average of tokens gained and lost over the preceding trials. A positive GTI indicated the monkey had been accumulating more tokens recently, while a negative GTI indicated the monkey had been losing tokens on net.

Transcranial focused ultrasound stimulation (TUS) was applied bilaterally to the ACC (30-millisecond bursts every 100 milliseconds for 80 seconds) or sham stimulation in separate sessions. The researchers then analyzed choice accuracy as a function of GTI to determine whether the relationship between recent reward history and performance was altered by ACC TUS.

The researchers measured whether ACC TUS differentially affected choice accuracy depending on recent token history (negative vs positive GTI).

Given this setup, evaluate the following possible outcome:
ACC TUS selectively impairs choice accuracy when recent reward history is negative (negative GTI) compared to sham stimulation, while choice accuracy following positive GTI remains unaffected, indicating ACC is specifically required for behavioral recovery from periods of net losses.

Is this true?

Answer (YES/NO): YES